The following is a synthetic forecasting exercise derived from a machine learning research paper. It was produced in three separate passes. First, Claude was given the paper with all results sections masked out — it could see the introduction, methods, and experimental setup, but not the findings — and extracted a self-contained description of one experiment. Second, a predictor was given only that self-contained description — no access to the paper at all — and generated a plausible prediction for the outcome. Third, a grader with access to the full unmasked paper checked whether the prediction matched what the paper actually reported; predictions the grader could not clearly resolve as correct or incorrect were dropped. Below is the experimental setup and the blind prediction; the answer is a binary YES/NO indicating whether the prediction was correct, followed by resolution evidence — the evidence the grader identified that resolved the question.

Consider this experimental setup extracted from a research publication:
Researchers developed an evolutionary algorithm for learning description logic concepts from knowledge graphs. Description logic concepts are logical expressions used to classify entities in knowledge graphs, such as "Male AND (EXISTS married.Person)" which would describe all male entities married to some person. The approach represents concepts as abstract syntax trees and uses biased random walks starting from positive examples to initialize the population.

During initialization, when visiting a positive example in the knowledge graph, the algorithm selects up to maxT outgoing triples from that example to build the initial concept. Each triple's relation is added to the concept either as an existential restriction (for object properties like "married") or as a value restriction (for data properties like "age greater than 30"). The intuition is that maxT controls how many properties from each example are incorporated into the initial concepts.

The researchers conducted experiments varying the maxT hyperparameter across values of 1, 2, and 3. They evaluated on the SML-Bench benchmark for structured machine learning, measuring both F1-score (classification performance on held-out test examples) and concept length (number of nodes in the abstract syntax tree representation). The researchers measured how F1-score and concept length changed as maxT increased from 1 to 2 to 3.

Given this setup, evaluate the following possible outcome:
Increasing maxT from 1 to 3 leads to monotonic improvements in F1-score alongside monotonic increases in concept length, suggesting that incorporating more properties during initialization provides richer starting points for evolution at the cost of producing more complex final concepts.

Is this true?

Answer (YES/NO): NO